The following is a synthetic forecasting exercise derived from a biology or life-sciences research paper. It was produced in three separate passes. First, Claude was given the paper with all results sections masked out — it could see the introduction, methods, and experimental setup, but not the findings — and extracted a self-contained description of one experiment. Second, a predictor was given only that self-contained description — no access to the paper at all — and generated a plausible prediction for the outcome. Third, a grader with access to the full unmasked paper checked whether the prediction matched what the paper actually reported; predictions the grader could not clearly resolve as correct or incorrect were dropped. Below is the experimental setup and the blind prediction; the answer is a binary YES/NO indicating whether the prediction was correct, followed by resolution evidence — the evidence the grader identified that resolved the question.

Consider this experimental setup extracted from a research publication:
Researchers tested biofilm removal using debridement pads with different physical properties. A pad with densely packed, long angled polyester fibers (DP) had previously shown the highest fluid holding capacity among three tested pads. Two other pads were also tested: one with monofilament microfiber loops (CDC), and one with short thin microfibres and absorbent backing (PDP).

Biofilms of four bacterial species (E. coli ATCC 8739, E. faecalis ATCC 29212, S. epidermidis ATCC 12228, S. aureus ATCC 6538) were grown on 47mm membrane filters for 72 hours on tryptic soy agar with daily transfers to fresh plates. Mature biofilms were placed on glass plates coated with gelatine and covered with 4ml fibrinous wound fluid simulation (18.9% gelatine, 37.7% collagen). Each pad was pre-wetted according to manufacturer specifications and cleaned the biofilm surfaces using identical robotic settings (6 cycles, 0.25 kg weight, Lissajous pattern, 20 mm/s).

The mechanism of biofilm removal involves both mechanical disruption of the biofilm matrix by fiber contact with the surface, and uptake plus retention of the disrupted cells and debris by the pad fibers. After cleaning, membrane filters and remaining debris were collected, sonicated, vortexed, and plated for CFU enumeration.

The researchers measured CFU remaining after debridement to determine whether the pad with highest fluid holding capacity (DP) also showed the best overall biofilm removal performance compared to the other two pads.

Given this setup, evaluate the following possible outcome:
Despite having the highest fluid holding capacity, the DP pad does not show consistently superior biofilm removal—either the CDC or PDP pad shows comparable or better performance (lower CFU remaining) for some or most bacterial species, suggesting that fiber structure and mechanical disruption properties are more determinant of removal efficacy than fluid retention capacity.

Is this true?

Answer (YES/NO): NO